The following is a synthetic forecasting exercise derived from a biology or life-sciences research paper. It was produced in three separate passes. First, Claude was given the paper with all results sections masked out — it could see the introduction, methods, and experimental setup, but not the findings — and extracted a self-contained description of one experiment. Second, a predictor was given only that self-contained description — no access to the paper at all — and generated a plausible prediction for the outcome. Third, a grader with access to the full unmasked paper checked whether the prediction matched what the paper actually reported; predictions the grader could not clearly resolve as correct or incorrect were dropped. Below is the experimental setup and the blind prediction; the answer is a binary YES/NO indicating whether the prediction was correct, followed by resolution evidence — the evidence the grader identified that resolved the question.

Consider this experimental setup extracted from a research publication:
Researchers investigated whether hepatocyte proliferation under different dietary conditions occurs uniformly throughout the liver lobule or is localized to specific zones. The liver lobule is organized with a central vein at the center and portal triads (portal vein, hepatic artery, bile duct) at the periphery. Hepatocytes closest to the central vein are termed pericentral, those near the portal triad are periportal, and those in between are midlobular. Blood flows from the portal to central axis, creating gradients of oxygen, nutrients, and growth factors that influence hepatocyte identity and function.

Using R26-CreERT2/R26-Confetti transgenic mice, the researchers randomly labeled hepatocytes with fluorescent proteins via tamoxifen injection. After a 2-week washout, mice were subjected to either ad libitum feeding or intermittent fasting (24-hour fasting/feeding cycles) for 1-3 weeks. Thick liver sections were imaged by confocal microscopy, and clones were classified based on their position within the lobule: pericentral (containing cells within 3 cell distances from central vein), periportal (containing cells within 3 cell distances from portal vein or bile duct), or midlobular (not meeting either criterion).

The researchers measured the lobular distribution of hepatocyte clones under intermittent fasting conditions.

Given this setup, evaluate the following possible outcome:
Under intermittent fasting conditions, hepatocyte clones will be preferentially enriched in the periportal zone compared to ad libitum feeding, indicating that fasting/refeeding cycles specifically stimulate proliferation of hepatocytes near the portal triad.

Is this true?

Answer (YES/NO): NO